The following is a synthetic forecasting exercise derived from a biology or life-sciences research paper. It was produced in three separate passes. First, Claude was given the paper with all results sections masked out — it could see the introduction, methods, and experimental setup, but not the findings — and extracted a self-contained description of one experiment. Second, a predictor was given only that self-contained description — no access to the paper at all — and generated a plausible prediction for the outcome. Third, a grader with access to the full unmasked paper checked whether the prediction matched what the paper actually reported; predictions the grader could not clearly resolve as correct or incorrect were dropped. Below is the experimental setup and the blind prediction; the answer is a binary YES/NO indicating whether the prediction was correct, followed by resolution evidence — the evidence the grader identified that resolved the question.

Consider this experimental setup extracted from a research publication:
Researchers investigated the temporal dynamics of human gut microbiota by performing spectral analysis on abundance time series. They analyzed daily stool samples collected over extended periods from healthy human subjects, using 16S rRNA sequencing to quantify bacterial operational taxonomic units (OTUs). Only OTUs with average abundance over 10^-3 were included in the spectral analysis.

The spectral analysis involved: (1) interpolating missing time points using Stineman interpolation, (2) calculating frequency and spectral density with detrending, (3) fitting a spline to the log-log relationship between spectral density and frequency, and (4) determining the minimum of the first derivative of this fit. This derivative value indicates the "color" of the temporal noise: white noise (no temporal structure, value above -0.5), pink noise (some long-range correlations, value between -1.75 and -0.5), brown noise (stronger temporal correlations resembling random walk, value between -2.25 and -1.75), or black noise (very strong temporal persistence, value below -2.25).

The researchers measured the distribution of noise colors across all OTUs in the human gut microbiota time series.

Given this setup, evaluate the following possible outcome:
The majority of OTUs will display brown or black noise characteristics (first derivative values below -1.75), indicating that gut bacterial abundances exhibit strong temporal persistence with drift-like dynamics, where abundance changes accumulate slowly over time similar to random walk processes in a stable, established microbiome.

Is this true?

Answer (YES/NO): NO